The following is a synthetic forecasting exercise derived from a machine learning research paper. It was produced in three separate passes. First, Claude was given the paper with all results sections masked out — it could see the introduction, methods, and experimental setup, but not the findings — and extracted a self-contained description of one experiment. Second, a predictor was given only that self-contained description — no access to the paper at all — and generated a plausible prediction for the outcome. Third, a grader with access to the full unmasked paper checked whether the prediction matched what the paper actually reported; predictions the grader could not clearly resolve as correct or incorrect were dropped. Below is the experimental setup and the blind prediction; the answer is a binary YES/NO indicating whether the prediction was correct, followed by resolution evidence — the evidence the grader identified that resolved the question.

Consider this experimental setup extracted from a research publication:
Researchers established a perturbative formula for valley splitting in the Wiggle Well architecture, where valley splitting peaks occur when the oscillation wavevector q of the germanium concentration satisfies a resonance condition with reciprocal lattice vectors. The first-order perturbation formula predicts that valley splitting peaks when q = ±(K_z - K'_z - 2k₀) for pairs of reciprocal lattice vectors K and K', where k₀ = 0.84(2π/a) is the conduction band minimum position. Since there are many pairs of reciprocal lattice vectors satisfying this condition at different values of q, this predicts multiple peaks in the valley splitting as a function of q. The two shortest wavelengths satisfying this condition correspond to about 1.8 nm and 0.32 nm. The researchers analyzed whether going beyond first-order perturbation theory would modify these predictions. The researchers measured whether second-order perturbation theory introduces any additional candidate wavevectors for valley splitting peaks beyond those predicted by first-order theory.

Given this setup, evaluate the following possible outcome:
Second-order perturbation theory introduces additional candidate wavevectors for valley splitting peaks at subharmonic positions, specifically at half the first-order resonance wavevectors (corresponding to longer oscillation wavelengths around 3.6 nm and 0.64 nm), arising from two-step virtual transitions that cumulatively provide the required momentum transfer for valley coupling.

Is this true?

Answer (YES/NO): NO